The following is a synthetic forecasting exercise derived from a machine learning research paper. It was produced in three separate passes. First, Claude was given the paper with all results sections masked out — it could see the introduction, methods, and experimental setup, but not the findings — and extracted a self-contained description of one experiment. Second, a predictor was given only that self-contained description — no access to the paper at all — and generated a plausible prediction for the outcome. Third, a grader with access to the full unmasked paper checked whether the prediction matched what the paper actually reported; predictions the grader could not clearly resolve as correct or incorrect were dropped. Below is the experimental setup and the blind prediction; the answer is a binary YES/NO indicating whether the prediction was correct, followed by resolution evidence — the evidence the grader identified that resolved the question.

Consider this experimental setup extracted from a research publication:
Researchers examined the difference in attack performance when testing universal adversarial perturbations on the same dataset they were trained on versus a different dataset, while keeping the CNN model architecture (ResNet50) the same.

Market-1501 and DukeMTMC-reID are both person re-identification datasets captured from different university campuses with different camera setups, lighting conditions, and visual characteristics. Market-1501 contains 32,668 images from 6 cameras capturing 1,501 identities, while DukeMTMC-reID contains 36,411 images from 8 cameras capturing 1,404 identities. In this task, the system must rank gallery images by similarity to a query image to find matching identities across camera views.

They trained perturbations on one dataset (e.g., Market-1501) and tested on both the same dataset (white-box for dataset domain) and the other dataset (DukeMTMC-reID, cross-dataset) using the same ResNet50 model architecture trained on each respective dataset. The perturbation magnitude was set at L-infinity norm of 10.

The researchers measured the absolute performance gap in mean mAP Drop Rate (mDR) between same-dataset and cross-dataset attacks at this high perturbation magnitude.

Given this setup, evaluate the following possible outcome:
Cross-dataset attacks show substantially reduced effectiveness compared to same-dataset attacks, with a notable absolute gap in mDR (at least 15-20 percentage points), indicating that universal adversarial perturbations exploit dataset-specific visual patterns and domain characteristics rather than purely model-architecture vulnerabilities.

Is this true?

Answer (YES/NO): YES